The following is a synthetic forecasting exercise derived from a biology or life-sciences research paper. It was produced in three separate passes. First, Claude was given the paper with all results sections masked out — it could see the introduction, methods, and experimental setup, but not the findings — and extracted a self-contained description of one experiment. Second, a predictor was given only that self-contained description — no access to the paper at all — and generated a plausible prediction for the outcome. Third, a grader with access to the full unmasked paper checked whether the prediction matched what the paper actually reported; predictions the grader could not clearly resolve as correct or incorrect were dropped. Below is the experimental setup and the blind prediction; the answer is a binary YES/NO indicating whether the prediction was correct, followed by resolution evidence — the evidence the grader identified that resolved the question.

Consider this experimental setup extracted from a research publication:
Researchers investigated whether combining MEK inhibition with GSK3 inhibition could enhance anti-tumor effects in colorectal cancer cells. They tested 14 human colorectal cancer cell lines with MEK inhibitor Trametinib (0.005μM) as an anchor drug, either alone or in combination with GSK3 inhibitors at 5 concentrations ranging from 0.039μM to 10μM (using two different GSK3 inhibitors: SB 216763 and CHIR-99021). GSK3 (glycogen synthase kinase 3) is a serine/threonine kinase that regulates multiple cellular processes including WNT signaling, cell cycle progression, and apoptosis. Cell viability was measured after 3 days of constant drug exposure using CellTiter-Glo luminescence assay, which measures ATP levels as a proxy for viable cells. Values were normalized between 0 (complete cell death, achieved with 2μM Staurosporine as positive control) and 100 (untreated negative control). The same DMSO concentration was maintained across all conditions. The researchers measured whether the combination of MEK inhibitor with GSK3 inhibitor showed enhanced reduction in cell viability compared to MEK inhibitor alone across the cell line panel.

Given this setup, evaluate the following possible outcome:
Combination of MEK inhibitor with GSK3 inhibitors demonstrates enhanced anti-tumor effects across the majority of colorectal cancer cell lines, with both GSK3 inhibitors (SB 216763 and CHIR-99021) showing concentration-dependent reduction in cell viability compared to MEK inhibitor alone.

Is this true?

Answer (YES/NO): NO